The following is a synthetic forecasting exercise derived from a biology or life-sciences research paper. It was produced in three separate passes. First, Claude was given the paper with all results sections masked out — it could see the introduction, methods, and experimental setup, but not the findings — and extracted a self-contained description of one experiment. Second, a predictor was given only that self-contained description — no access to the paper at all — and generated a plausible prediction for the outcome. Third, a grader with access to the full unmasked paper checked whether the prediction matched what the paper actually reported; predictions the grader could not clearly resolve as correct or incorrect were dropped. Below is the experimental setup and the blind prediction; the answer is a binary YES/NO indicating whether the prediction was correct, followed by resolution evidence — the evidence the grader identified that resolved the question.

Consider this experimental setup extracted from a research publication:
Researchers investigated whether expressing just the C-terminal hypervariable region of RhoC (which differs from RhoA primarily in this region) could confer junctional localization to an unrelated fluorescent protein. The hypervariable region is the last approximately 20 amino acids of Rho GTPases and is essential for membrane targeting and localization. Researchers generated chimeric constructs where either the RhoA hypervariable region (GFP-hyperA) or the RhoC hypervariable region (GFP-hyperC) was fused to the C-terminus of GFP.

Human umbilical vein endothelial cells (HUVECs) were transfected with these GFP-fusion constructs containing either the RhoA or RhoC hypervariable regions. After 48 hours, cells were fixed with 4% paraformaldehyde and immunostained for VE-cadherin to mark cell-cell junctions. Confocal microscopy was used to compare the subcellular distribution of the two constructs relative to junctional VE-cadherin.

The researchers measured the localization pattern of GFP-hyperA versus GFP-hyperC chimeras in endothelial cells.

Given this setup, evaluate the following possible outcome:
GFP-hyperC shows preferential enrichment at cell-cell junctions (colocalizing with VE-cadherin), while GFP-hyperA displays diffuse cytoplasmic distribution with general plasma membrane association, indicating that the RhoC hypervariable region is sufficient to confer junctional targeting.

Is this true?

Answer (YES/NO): NO